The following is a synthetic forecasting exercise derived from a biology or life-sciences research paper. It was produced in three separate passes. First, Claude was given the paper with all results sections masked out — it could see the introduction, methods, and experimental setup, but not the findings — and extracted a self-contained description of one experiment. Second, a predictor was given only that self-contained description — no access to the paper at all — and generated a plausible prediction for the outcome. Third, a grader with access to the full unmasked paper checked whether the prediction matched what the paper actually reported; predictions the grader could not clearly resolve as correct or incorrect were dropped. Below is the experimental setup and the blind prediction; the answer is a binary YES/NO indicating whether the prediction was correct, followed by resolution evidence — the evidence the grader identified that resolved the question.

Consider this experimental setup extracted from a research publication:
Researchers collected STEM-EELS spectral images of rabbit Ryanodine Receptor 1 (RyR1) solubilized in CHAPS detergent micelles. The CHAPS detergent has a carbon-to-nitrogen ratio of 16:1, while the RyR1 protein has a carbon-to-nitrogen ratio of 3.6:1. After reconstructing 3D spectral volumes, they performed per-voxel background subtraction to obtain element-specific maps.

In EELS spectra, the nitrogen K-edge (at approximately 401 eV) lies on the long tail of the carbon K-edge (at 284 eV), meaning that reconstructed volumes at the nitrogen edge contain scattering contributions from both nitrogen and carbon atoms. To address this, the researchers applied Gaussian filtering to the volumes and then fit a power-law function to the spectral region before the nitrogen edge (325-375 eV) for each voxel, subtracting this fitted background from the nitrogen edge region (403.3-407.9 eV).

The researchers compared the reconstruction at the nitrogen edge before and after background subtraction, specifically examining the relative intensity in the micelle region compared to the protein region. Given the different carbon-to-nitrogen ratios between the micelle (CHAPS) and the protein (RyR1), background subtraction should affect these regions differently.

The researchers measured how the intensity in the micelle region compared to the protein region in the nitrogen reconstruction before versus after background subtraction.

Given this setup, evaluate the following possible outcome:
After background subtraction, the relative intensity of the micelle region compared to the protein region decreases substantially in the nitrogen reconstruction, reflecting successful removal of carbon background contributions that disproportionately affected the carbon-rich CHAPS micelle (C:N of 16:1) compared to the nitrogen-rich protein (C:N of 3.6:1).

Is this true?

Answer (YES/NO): YES